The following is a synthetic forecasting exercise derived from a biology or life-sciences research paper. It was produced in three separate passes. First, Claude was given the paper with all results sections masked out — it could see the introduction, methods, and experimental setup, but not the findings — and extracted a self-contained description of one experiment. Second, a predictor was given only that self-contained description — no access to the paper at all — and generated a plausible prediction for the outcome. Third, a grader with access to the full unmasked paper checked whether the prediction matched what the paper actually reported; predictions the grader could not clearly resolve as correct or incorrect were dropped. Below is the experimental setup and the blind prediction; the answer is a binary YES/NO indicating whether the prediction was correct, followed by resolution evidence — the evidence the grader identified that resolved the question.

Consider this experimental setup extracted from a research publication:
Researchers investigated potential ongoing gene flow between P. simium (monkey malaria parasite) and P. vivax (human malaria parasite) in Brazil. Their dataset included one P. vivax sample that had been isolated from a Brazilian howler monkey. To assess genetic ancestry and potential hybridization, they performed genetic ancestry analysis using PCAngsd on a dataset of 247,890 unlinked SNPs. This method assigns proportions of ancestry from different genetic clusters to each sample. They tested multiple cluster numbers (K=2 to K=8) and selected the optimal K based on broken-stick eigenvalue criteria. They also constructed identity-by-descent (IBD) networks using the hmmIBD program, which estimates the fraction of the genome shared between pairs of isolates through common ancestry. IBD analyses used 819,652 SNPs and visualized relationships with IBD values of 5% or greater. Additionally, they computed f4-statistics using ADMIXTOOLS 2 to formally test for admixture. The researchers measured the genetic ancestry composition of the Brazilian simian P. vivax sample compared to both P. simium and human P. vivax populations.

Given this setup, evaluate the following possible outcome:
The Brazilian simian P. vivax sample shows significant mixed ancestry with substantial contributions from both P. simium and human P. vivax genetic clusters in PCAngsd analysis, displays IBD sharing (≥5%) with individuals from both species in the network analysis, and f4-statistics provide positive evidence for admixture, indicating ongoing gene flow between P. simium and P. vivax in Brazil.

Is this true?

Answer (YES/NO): YES